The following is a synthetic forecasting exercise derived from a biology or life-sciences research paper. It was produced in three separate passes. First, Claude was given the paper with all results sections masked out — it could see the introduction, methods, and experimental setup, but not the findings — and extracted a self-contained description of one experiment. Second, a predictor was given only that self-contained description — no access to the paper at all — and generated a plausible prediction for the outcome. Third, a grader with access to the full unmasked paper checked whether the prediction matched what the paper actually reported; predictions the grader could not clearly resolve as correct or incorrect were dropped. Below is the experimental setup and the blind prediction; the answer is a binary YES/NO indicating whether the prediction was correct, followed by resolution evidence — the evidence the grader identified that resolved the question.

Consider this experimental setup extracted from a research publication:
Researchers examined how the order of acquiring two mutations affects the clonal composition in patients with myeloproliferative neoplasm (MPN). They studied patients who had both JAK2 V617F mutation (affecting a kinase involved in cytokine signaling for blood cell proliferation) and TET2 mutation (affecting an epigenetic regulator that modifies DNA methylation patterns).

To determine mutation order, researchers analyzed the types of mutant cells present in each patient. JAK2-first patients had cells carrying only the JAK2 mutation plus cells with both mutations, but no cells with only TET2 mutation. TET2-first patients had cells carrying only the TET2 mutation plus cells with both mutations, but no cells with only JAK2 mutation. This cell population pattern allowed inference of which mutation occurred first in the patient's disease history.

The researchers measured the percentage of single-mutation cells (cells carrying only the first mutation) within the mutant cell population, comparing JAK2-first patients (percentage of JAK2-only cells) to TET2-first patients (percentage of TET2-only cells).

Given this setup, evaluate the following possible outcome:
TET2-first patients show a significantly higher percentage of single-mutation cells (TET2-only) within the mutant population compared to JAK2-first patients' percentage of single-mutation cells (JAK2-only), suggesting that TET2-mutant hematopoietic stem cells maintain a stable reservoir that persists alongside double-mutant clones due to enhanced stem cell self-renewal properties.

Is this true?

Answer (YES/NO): YES